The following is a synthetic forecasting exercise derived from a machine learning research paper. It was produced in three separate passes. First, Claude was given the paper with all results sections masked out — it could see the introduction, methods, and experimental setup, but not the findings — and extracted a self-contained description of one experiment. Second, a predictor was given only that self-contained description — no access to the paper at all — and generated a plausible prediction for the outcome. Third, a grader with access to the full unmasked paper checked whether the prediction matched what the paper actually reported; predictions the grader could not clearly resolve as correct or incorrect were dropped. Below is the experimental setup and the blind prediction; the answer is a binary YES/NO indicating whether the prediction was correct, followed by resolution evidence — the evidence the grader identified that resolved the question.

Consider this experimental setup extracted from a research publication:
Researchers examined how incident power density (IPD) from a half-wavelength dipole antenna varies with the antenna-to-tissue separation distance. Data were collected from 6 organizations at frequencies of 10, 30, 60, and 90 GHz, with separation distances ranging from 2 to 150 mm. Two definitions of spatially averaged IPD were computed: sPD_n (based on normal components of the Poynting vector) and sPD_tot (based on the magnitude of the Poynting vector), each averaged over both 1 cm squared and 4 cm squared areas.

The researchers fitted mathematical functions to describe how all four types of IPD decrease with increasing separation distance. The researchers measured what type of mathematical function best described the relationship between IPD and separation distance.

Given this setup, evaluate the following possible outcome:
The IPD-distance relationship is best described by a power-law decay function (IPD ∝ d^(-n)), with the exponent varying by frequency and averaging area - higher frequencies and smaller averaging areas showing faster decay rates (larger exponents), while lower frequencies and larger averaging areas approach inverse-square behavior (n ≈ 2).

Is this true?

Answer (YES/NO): NO